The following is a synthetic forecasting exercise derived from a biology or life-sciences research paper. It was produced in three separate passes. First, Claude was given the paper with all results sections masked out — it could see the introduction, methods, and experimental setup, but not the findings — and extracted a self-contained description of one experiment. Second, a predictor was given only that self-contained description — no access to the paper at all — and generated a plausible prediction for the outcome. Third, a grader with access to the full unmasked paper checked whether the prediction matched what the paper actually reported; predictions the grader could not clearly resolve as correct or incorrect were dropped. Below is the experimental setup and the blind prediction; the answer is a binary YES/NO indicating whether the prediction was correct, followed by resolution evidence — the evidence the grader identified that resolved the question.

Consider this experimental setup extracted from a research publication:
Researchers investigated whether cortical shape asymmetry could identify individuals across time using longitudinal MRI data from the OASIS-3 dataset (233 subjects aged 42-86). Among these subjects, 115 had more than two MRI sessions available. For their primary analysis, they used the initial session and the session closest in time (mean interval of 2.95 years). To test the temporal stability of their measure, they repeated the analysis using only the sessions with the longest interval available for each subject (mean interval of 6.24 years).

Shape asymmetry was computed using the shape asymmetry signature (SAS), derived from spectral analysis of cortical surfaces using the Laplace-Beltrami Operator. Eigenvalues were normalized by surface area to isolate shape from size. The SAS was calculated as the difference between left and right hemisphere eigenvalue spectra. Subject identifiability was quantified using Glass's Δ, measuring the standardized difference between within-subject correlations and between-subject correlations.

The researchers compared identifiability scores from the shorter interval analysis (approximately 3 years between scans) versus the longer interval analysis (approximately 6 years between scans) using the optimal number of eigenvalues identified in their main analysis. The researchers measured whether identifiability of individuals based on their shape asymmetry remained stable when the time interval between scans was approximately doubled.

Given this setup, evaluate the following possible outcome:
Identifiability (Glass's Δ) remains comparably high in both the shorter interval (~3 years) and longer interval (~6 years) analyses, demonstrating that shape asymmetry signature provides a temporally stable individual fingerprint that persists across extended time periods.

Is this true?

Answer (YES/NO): YES